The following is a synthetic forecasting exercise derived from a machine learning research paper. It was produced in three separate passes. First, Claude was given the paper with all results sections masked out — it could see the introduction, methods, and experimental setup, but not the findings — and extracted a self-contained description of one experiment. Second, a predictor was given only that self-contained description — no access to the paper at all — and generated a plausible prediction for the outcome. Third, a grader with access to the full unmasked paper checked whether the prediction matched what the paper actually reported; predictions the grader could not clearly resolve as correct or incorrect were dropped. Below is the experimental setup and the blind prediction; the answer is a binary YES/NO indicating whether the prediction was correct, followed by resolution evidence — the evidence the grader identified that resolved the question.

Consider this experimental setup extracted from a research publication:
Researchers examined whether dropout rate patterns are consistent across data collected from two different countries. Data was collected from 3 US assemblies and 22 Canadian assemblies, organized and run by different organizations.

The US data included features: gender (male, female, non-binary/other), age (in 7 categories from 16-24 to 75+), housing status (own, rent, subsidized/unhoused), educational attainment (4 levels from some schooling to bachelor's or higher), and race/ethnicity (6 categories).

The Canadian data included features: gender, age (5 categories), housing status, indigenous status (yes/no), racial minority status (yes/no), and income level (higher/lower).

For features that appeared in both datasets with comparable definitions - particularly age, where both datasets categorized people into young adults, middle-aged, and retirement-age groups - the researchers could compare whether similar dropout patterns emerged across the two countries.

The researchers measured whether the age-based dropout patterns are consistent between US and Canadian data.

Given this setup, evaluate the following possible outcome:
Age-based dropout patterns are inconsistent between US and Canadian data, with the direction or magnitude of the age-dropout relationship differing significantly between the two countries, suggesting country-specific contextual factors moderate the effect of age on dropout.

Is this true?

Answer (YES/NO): NO